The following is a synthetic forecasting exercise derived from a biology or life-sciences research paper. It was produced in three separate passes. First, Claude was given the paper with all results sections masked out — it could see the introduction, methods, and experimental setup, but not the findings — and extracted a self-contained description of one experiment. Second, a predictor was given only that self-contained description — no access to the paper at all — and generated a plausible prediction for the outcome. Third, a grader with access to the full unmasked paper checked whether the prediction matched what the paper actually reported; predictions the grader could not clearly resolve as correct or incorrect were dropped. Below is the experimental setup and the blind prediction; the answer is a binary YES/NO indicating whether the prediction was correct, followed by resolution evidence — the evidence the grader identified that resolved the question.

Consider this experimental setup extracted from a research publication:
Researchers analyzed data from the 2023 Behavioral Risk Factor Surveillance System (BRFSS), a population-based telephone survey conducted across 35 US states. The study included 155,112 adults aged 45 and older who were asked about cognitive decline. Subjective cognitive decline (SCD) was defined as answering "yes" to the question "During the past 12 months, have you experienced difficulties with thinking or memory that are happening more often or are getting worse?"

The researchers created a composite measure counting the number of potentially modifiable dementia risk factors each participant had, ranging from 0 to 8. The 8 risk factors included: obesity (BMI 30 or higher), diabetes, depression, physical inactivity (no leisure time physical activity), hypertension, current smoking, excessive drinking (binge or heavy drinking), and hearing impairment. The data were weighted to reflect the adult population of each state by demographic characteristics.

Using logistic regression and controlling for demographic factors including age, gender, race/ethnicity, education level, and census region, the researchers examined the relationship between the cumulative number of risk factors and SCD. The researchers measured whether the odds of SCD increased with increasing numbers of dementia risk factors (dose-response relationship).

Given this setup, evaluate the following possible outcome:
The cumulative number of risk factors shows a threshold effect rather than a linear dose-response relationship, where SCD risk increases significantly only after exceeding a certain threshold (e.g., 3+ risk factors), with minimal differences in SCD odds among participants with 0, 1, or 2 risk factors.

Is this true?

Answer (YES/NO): NO